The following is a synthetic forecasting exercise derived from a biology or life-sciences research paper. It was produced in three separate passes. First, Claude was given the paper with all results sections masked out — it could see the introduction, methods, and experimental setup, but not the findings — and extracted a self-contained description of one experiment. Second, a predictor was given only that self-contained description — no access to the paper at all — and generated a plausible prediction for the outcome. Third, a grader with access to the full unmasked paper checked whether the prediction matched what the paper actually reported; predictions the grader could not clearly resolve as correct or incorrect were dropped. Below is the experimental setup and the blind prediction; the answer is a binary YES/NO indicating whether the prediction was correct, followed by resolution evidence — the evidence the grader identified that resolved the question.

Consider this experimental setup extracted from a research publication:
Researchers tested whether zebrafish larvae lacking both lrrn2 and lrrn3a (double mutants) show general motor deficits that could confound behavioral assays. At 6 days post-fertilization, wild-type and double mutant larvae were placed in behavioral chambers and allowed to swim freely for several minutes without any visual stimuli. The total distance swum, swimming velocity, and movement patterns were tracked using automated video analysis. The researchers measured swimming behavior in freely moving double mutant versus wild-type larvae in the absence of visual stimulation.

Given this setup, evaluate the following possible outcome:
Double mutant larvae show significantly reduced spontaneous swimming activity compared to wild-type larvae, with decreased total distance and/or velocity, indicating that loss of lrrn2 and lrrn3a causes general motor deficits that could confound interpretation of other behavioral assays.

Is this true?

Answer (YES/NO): NO